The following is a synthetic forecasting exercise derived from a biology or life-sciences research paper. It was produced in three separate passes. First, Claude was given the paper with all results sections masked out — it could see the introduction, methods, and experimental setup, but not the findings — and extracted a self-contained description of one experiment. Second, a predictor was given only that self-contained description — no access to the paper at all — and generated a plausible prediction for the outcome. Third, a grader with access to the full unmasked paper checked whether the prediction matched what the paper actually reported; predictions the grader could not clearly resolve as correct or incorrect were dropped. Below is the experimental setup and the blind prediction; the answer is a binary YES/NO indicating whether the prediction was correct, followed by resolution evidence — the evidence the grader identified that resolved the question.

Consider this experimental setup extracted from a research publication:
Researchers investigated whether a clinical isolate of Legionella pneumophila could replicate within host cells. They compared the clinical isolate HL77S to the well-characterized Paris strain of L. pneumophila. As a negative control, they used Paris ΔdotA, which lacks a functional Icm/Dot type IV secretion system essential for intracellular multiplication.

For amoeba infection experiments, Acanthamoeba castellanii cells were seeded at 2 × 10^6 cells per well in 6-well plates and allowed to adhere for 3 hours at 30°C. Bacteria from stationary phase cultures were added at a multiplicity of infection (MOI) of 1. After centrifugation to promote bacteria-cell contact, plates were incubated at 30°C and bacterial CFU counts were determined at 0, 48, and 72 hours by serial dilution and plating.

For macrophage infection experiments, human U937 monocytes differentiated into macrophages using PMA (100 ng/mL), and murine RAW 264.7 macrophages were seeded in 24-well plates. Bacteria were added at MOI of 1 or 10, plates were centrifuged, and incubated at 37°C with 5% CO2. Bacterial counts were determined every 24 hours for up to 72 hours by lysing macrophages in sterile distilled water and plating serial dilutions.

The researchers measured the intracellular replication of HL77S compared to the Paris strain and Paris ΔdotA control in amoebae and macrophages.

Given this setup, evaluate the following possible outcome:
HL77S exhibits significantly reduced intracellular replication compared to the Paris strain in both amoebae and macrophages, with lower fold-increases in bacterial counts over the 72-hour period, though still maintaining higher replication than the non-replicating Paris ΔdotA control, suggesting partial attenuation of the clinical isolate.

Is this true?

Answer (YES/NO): NO